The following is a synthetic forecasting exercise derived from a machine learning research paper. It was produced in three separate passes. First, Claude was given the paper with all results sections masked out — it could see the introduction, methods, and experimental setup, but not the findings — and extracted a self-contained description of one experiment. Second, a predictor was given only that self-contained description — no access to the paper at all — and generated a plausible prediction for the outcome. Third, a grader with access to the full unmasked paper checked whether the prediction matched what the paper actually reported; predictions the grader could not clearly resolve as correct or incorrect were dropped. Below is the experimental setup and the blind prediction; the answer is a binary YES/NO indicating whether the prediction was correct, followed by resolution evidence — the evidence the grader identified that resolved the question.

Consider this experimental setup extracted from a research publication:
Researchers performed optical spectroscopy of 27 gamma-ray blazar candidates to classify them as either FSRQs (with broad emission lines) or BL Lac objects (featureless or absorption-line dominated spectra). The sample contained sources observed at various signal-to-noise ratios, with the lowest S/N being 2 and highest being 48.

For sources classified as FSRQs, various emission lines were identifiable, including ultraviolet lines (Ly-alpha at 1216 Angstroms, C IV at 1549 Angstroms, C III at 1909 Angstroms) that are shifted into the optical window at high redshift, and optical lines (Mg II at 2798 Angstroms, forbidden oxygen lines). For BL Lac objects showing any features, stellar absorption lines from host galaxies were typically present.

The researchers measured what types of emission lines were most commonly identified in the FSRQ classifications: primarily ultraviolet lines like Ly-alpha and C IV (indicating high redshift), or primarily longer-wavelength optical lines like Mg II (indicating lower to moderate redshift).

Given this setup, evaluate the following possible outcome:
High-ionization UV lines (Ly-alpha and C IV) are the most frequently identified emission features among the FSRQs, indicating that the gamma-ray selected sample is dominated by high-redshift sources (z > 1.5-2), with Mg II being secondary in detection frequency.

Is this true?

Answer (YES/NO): NO